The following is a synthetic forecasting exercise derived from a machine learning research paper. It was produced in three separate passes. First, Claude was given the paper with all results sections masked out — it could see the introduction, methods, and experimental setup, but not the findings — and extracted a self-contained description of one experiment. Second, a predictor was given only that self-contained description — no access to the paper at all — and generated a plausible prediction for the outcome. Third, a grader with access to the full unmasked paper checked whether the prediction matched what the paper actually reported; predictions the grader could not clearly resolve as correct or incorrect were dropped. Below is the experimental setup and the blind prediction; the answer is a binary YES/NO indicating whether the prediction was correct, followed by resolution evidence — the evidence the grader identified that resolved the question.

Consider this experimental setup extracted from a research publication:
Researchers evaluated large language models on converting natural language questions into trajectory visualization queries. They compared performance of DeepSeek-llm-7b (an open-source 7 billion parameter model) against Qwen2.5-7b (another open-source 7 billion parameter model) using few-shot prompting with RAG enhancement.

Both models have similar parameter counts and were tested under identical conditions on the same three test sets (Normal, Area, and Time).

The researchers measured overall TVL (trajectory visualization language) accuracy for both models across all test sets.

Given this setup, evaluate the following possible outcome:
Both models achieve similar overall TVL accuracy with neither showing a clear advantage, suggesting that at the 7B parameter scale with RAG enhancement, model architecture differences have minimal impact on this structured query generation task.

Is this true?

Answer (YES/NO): NO